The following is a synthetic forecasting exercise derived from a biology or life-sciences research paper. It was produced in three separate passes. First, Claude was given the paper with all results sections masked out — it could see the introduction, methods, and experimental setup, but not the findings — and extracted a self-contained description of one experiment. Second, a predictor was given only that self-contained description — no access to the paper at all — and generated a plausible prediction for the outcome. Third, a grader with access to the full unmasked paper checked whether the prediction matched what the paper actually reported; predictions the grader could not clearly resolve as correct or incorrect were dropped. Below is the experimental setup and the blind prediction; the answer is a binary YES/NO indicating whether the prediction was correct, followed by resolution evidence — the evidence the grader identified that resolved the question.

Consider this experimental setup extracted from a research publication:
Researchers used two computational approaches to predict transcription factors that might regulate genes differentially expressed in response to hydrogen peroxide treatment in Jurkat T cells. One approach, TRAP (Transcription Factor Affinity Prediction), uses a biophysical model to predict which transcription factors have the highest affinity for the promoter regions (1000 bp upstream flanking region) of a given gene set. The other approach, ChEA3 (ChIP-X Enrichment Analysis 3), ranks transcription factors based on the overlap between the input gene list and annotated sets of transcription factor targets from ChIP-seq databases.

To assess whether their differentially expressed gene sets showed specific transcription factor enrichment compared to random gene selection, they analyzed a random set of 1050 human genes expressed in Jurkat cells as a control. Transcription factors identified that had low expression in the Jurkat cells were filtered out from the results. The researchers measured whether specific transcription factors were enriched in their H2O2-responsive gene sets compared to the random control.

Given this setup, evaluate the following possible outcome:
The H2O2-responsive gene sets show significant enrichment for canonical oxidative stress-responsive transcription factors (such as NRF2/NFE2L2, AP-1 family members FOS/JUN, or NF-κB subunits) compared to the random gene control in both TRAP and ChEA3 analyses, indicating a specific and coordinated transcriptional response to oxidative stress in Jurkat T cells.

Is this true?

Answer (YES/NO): NO